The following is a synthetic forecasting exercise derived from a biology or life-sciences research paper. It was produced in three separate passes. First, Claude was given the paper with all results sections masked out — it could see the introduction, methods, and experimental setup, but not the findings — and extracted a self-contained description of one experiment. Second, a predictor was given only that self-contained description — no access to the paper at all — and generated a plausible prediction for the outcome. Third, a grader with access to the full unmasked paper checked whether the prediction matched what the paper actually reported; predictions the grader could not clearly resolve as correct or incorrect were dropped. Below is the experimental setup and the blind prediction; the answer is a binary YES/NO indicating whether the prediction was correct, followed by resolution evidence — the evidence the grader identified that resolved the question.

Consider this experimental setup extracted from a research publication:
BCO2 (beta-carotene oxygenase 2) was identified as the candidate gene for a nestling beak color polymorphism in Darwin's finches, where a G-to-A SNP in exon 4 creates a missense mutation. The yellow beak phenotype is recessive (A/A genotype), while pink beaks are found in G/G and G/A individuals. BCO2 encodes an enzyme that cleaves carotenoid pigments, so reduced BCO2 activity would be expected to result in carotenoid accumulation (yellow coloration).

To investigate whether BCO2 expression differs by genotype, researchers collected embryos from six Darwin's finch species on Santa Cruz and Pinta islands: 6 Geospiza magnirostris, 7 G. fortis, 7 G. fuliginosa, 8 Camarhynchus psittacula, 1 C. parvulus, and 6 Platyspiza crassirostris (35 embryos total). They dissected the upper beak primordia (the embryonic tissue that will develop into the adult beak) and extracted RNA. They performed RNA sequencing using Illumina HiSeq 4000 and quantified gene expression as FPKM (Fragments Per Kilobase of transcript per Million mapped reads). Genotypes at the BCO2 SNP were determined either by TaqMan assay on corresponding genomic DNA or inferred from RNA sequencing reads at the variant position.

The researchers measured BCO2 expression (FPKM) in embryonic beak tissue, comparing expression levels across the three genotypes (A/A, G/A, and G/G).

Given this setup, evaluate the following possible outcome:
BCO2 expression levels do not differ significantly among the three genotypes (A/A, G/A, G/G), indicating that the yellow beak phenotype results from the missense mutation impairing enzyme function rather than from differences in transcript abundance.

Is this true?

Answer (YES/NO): NO